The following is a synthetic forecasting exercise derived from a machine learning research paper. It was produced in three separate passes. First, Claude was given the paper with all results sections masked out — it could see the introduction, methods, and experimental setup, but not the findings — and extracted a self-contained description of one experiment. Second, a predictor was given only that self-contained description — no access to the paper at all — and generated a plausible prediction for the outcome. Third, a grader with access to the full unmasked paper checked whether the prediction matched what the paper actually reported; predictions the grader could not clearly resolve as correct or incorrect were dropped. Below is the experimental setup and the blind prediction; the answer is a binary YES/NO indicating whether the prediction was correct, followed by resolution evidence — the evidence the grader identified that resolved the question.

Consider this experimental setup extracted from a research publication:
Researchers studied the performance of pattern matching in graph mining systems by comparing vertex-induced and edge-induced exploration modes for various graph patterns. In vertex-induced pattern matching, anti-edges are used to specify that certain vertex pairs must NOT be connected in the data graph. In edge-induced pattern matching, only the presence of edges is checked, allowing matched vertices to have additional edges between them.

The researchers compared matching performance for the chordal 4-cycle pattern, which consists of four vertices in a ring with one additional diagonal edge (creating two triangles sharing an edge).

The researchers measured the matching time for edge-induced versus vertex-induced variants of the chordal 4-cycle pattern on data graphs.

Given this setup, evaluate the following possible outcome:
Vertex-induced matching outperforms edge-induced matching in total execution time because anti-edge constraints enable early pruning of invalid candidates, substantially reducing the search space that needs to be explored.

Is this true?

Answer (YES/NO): NO